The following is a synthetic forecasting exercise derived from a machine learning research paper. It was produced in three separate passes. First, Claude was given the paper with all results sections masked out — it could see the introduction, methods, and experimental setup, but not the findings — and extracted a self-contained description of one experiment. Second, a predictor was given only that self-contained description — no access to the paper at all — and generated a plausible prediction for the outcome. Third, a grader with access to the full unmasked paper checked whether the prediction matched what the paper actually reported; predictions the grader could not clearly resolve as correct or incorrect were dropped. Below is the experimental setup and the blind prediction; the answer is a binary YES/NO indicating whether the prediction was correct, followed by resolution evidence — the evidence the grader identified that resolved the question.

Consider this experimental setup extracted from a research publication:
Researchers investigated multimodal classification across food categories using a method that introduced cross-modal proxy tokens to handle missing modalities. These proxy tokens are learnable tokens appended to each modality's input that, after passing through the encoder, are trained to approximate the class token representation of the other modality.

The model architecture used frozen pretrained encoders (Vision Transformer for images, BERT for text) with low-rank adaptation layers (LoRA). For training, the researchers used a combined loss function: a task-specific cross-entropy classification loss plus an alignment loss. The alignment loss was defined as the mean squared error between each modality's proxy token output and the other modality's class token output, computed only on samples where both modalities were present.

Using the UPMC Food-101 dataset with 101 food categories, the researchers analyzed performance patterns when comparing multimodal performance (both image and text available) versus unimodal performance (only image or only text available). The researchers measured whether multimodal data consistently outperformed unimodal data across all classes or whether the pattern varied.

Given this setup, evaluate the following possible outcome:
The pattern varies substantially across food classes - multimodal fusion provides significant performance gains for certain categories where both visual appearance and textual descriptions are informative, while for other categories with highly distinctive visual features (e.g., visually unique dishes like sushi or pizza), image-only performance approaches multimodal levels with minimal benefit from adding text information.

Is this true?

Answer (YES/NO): NO